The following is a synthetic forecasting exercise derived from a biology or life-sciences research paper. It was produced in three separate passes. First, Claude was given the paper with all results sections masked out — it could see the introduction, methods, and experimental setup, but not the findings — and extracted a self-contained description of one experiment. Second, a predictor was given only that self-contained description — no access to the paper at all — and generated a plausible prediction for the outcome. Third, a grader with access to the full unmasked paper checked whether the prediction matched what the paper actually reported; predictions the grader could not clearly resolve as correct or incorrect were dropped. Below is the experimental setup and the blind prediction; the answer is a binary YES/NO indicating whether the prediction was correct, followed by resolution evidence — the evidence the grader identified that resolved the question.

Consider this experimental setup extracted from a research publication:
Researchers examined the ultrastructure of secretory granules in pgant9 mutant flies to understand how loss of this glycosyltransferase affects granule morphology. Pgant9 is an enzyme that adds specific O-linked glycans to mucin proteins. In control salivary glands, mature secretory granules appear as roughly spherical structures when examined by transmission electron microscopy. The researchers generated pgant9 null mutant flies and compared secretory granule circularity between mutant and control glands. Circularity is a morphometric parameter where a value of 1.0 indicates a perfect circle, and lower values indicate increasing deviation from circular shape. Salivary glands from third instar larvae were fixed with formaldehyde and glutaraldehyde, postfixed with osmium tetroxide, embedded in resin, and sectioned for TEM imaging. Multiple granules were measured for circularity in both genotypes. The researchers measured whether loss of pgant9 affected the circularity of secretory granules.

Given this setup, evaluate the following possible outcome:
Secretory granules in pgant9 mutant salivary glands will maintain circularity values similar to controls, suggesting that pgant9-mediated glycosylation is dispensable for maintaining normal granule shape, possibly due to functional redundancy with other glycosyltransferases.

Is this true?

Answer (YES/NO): NO